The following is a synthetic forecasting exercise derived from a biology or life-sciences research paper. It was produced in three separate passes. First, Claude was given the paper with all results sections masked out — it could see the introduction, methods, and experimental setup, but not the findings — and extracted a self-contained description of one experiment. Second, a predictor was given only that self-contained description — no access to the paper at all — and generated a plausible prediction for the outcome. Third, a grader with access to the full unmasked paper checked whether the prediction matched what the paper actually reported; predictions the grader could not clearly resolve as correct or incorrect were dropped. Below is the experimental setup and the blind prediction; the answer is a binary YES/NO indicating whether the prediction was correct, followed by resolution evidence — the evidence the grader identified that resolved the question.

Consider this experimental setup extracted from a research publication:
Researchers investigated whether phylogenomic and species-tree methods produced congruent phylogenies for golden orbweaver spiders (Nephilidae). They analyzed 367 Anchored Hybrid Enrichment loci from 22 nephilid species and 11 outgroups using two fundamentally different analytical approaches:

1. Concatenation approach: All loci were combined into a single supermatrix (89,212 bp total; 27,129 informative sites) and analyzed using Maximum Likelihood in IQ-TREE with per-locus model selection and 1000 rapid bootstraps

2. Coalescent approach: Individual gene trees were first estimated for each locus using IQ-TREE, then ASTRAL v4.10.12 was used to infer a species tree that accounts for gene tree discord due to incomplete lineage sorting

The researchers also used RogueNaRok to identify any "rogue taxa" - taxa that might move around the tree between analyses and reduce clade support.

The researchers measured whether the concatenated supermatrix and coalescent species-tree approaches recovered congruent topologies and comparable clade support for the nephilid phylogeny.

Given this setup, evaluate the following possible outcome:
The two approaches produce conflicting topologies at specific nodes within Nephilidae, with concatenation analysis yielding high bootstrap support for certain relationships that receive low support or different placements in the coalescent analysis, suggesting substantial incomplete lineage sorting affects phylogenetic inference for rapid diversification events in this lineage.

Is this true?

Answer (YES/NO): NO